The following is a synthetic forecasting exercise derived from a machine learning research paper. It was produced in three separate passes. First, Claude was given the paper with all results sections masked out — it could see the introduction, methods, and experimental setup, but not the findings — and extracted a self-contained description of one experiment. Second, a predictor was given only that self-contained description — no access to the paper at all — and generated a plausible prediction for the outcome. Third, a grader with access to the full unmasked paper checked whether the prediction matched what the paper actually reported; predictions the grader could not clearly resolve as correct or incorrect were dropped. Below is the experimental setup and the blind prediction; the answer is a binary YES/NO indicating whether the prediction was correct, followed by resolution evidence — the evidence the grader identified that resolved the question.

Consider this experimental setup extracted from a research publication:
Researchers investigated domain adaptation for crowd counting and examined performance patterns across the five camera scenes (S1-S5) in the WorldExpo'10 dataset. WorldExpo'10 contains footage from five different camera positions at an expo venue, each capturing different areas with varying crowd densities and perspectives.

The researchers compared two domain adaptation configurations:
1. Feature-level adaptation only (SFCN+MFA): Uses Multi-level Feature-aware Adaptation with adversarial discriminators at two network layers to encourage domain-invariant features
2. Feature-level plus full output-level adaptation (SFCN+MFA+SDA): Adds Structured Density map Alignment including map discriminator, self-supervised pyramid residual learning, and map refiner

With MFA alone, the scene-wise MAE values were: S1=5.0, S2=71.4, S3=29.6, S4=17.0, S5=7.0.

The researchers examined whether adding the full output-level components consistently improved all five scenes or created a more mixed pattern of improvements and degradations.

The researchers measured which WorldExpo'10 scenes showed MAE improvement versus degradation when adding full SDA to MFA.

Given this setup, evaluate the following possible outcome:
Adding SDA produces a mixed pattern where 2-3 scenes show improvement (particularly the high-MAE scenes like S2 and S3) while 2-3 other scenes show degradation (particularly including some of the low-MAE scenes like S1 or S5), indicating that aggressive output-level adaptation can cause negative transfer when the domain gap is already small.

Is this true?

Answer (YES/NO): YES